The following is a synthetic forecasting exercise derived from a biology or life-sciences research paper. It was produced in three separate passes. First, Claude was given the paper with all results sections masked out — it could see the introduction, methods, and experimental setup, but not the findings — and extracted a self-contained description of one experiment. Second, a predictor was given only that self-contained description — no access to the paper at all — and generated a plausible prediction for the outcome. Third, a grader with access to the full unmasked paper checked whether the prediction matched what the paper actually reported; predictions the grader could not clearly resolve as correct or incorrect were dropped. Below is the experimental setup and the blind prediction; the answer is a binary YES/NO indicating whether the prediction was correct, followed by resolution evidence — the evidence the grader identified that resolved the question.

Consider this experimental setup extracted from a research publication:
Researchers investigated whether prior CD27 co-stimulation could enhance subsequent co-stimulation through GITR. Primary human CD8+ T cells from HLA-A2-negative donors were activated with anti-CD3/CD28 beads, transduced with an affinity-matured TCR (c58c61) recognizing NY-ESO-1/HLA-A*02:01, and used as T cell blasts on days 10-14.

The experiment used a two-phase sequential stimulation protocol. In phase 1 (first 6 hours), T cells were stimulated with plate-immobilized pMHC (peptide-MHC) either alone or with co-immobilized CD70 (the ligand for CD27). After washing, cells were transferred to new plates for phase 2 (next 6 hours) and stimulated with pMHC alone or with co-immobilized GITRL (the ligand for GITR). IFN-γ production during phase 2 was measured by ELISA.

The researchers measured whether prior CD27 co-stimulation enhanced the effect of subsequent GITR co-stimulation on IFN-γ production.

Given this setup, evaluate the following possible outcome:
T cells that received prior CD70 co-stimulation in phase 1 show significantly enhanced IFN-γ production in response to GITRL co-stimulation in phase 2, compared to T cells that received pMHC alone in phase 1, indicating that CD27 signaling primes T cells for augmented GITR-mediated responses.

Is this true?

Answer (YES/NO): YES